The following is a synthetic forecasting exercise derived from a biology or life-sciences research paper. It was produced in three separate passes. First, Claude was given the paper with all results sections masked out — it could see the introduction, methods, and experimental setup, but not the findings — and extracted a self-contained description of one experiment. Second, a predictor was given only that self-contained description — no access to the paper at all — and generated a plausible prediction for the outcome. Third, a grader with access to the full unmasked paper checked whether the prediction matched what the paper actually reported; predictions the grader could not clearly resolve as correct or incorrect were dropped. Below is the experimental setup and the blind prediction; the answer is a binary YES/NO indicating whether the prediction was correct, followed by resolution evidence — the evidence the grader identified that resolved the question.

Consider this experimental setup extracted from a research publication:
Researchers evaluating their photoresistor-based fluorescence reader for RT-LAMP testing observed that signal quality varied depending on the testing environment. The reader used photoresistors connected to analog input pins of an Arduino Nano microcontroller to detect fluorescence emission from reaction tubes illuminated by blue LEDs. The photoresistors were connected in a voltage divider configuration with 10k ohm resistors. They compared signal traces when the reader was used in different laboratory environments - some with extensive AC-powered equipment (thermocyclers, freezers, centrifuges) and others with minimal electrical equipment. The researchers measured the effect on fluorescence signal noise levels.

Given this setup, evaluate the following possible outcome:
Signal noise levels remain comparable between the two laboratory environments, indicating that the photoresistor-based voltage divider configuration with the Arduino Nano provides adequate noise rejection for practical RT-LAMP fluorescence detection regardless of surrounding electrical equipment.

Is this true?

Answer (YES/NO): NO